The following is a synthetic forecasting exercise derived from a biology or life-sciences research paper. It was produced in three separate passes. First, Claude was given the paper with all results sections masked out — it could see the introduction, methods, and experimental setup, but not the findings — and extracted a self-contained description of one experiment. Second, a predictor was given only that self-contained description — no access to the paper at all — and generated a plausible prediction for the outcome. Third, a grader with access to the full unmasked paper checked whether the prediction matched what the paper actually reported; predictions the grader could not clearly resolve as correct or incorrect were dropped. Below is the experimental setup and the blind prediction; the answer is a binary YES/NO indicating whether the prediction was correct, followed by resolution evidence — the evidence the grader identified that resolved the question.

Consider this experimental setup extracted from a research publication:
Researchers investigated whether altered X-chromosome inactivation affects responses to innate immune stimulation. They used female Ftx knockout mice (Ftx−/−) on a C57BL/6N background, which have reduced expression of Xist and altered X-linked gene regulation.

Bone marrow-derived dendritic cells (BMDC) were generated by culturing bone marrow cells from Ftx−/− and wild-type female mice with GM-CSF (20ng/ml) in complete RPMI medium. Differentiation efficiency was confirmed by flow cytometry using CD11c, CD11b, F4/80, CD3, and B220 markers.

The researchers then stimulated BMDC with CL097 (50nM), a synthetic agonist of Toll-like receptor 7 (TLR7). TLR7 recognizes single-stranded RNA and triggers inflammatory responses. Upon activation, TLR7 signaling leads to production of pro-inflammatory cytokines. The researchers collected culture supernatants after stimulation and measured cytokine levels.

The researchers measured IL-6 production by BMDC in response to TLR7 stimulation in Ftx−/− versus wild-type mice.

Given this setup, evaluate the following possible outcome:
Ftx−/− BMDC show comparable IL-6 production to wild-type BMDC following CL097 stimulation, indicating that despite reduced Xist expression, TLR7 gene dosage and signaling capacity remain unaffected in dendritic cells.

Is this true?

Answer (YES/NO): YES